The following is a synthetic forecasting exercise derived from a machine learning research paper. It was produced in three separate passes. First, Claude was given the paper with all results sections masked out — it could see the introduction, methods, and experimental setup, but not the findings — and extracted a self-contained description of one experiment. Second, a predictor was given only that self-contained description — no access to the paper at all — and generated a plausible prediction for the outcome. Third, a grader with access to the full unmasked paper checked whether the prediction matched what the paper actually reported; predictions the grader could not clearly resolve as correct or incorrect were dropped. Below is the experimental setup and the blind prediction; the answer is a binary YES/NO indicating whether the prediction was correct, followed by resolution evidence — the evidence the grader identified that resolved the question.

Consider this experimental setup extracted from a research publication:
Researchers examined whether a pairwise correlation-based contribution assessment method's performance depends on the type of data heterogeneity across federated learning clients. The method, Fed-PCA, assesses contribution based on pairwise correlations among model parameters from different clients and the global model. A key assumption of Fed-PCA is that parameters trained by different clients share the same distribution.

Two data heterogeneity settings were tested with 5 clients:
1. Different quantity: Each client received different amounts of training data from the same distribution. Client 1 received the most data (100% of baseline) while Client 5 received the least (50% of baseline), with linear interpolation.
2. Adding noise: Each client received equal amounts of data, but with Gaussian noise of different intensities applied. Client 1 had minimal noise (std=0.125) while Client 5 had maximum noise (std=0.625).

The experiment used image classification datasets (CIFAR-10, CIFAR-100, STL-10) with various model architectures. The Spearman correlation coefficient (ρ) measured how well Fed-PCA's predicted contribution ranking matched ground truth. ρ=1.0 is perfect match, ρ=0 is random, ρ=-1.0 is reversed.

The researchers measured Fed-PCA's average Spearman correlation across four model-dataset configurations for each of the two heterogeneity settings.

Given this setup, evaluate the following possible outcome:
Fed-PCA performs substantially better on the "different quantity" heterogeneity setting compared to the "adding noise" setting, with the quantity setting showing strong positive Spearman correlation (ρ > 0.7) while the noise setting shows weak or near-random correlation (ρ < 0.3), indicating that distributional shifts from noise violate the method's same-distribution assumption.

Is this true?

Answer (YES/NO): NO